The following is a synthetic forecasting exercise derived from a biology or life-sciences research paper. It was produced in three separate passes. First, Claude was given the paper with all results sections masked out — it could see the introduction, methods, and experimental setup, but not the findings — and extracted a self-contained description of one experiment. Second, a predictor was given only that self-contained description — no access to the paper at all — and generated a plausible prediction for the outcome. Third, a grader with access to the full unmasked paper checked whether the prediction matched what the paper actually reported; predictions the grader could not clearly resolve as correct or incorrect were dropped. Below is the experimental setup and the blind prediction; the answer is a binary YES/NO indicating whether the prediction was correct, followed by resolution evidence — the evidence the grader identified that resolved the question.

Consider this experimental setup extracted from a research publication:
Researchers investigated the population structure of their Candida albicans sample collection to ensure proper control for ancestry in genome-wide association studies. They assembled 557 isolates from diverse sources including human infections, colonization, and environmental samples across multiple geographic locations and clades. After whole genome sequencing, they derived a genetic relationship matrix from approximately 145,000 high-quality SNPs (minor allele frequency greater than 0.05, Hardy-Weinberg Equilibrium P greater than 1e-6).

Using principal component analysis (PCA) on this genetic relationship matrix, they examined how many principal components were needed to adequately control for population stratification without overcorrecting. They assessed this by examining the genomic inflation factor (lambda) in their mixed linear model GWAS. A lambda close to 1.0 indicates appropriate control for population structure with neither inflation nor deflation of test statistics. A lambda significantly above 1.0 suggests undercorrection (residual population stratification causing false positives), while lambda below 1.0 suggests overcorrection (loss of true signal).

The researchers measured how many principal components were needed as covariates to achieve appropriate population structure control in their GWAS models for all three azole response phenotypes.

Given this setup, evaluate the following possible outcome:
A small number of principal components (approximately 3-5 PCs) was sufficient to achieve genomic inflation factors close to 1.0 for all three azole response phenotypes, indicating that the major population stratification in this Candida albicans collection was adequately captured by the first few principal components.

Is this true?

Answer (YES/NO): NO